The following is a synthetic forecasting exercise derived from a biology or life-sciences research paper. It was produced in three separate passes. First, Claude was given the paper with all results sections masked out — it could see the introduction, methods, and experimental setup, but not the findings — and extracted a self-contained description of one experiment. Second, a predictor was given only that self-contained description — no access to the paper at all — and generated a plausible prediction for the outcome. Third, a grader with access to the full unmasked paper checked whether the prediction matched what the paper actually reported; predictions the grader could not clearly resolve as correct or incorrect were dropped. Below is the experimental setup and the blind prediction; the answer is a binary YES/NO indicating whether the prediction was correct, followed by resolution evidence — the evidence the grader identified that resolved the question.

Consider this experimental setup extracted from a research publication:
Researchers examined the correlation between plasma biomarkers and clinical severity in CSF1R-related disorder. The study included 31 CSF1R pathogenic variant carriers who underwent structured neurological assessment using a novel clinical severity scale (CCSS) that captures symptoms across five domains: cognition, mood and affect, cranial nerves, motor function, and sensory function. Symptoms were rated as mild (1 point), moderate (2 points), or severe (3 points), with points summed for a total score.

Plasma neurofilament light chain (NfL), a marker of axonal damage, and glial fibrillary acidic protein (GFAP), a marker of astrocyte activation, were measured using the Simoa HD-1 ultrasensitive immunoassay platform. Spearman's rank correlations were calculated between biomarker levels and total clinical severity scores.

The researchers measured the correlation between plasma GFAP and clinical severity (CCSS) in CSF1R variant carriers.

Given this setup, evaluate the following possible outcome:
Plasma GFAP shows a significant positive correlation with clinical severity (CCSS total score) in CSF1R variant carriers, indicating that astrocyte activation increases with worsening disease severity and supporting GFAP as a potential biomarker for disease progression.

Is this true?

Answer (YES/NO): YES